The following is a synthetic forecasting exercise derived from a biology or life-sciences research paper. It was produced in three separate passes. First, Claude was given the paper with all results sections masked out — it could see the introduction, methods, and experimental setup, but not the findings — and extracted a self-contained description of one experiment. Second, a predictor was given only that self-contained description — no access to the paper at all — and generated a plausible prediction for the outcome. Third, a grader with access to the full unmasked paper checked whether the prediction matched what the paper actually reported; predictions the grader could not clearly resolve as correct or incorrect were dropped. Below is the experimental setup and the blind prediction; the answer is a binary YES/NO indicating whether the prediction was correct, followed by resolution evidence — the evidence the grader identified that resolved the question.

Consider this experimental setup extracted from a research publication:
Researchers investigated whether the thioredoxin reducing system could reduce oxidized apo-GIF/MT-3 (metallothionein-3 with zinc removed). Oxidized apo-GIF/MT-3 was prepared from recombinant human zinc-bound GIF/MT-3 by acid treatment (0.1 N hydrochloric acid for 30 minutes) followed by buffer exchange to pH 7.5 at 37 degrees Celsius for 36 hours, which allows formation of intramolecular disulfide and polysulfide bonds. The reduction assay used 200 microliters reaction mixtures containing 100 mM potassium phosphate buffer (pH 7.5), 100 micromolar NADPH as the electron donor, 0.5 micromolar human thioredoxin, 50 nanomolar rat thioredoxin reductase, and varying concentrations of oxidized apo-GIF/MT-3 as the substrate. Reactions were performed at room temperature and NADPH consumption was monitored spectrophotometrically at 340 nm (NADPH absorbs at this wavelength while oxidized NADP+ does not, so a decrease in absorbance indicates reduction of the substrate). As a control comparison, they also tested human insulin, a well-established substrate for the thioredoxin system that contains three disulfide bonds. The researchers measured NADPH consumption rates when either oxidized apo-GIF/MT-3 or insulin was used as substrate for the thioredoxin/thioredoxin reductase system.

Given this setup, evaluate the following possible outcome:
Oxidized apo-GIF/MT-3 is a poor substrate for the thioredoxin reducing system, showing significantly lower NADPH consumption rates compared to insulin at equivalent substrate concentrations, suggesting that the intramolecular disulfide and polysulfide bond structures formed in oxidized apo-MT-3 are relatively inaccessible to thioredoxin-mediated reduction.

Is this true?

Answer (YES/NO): NO